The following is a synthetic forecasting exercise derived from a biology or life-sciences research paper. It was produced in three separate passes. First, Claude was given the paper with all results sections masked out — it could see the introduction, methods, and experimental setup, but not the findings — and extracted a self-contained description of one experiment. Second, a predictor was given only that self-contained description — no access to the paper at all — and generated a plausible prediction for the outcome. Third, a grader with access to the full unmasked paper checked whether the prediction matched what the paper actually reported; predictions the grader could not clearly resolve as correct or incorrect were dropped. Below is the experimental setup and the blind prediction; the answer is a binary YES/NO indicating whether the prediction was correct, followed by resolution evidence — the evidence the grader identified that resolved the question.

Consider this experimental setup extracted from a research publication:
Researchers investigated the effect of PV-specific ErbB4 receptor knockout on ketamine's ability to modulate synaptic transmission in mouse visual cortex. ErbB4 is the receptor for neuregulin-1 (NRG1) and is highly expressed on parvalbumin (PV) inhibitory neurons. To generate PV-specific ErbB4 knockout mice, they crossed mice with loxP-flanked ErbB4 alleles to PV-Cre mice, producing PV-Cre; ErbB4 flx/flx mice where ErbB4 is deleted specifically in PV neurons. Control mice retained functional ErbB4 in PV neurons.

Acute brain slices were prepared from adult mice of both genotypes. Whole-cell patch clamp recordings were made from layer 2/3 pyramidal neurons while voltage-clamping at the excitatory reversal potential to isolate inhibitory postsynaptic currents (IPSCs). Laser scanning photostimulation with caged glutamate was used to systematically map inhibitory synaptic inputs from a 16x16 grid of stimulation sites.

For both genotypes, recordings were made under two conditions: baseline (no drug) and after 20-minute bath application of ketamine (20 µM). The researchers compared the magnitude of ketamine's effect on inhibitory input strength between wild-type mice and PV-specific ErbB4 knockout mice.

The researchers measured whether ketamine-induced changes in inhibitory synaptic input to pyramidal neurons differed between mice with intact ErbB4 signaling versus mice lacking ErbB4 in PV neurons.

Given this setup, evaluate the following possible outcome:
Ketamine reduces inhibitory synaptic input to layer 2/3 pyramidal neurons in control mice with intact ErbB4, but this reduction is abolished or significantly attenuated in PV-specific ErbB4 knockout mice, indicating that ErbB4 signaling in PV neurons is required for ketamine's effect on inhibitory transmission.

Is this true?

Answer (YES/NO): YES